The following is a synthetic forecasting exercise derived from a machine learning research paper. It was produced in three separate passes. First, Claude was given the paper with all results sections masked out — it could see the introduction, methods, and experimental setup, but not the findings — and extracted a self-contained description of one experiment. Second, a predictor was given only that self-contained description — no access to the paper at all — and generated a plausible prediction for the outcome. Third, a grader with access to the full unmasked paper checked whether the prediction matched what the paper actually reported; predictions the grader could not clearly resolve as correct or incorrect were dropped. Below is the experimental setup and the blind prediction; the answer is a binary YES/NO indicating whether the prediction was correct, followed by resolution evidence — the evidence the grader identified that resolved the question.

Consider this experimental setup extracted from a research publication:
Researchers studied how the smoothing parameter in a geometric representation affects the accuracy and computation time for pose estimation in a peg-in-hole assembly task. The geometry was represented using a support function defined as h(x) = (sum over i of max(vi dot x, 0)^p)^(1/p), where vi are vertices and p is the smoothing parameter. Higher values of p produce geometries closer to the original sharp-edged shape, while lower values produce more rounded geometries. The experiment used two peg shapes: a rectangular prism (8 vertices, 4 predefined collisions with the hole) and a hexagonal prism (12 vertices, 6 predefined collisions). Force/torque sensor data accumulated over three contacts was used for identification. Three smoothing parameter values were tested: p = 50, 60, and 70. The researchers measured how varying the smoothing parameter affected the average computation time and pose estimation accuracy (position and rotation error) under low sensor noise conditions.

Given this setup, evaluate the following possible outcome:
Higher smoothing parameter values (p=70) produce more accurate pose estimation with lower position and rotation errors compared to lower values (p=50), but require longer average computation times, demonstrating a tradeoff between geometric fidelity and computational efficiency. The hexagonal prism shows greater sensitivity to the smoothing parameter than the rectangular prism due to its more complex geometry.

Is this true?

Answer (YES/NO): NO